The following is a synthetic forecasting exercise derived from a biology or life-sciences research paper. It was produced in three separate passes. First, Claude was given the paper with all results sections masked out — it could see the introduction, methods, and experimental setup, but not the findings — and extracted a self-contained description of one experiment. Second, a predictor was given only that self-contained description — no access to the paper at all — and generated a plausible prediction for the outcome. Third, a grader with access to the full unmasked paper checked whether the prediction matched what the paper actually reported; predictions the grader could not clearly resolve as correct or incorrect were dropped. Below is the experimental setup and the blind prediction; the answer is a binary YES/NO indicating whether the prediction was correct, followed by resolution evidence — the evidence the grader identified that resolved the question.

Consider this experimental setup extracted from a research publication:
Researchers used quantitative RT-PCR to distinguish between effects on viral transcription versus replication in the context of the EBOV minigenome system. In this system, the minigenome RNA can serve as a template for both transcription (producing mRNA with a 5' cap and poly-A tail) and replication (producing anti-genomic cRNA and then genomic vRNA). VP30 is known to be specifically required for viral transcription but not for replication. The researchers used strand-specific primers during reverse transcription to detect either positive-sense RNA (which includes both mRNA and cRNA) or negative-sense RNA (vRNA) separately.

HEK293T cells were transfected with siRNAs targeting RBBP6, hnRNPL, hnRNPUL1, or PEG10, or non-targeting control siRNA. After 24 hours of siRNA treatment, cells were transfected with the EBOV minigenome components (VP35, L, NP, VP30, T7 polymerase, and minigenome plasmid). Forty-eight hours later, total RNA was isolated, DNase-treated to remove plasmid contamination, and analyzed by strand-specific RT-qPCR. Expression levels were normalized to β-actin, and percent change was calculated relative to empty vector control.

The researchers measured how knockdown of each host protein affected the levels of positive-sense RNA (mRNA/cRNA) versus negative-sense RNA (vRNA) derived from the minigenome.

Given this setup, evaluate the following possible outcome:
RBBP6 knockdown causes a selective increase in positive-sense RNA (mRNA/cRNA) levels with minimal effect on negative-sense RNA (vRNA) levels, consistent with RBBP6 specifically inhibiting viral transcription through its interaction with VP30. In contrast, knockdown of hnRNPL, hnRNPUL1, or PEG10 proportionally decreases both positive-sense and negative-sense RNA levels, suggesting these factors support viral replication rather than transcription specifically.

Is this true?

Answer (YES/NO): NO